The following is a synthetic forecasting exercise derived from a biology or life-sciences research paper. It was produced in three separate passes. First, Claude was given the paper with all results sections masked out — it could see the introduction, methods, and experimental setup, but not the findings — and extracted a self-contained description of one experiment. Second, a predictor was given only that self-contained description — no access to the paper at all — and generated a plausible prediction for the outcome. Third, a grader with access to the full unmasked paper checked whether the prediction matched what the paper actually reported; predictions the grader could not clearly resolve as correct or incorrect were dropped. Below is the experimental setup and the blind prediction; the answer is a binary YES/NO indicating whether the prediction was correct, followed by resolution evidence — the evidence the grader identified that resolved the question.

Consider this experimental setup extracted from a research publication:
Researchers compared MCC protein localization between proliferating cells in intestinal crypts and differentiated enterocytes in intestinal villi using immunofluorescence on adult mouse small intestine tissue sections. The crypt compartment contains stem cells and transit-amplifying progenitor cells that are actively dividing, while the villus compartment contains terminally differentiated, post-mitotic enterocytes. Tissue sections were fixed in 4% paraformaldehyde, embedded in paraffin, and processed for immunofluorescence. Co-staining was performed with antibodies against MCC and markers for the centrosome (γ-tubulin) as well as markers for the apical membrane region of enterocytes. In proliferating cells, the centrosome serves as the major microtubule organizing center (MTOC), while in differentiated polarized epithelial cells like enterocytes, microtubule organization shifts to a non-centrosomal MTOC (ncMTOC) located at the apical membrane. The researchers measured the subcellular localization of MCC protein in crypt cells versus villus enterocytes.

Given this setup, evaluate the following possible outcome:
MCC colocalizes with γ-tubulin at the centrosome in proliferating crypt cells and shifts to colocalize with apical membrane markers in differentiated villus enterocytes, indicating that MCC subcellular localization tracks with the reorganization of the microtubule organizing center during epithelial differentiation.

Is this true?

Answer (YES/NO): YES